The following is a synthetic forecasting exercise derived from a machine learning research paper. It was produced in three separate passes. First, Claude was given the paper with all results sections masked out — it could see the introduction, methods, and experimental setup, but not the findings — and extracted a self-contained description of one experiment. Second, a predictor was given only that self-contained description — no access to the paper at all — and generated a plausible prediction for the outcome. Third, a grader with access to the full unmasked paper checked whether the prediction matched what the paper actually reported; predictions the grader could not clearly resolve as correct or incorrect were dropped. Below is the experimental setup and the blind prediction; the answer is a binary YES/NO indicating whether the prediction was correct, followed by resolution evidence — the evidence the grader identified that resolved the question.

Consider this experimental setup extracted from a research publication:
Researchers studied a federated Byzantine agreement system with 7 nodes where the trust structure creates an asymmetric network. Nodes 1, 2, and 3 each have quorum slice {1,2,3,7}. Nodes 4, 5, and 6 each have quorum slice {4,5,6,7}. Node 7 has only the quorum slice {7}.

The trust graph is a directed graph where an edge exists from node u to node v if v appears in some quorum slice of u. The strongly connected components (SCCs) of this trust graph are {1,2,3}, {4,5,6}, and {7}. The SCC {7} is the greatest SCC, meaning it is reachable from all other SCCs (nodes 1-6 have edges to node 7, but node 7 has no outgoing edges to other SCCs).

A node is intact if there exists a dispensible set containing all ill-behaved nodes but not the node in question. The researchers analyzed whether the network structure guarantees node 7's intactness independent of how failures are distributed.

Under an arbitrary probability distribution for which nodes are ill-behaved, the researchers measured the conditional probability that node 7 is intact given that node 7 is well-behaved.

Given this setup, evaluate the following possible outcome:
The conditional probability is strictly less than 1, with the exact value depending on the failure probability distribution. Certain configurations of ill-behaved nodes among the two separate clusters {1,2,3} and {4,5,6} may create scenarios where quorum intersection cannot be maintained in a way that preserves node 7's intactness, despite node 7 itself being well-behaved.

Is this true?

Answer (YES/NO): NO